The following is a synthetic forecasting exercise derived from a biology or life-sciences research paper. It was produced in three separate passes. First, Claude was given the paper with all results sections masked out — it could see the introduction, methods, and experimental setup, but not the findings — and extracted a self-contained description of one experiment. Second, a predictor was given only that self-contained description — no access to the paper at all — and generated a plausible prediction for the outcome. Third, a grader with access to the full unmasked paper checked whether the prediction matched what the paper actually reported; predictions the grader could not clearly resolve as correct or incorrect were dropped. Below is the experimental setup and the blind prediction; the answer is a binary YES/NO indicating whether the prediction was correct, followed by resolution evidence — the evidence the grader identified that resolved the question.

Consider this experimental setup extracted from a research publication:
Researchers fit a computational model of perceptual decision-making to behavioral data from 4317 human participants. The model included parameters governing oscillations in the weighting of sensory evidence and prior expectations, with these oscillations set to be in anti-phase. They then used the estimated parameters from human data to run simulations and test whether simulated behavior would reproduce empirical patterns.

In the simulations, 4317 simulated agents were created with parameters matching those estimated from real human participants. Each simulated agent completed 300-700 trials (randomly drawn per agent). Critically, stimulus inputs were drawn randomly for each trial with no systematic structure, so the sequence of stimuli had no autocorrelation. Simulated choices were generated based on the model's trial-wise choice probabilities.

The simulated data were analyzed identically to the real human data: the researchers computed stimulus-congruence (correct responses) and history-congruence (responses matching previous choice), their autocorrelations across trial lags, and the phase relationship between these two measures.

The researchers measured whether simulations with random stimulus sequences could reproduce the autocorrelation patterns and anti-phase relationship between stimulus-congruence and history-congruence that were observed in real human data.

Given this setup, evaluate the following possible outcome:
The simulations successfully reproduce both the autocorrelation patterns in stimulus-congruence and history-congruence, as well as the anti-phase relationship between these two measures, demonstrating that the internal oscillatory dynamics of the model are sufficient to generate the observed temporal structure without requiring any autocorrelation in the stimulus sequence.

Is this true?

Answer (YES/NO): YES